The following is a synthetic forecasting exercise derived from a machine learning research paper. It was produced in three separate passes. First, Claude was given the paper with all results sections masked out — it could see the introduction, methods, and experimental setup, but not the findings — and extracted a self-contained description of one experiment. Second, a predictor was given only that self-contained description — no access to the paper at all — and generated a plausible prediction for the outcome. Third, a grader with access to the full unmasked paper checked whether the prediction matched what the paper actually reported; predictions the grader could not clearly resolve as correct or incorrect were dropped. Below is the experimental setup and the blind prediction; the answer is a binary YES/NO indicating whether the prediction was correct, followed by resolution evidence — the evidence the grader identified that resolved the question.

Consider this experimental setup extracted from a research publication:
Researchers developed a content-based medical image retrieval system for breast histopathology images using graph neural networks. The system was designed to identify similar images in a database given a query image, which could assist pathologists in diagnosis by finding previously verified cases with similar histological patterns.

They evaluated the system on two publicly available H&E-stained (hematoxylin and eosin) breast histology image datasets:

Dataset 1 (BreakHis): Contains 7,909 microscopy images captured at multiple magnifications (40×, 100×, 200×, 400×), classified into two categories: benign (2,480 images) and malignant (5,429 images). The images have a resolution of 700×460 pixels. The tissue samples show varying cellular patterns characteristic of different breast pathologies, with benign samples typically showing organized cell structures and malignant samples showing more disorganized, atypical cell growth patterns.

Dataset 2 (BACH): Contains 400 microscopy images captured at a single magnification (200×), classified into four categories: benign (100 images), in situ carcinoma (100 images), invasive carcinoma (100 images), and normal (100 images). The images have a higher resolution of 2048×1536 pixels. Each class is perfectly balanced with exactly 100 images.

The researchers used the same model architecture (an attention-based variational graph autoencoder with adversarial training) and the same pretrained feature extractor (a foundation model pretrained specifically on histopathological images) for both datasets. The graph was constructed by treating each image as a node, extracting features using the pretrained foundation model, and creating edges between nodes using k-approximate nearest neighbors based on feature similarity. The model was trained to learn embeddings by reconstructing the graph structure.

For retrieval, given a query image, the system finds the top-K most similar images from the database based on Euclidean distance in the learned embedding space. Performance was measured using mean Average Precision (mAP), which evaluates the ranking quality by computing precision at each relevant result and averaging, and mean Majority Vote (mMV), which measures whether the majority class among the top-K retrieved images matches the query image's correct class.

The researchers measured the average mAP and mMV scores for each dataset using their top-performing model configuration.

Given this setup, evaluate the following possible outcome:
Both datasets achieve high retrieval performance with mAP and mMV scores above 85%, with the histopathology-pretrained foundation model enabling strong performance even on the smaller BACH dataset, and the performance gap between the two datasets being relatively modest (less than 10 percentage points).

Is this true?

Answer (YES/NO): YES